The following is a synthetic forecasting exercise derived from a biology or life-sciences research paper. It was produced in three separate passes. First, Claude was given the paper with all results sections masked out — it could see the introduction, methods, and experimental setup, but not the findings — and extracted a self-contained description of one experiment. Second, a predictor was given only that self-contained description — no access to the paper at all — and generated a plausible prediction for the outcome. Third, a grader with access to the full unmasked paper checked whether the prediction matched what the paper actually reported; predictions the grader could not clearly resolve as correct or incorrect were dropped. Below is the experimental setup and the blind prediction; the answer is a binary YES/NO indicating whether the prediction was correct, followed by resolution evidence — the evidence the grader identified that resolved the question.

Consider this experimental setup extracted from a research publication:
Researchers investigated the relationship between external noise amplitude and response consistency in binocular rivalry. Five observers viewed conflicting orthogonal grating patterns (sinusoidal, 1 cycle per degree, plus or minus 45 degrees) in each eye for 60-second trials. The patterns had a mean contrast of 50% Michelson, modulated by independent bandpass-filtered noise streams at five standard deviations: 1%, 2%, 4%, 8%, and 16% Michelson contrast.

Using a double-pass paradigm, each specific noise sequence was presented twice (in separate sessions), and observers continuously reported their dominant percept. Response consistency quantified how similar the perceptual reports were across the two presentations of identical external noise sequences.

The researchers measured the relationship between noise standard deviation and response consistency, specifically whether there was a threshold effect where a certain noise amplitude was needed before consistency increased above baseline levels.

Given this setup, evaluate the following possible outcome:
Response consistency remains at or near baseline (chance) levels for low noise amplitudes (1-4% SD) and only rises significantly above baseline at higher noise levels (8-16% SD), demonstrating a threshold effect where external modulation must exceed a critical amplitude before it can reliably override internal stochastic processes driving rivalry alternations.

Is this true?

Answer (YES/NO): NO